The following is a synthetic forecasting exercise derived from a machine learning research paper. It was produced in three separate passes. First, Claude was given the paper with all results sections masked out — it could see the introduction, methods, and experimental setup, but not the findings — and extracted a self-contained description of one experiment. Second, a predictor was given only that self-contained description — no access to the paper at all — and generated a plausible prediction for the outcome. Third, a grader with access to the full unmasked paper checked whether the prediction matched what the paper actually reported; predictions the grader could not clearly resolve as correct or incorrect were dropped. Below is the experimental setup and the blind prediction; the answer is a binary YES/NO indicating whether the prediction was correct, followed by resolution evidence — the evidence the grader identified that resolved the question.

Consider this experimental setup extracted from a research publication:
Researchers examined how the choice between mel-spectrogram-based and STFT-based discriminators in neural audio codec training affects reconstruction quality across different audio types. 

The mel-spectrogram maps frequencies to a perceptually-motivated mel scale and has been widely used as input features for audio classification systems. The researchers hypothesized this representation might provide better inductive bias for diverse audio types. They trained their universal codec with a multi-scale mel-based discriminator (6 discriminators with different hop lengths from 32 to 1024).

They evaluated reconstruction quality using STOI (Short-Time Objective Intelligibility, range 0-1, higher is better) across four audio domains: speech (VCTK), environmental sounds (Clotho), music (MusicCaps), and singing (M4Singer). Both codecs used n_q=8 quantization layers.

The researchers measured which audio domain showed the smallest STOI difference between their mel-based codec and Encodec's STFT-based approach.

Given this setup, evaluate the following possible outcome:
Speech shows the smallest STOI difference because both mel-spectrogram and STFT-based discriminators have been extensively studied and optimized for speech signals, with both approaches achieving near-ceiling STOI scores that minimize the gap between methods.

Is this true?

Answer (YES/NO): NO